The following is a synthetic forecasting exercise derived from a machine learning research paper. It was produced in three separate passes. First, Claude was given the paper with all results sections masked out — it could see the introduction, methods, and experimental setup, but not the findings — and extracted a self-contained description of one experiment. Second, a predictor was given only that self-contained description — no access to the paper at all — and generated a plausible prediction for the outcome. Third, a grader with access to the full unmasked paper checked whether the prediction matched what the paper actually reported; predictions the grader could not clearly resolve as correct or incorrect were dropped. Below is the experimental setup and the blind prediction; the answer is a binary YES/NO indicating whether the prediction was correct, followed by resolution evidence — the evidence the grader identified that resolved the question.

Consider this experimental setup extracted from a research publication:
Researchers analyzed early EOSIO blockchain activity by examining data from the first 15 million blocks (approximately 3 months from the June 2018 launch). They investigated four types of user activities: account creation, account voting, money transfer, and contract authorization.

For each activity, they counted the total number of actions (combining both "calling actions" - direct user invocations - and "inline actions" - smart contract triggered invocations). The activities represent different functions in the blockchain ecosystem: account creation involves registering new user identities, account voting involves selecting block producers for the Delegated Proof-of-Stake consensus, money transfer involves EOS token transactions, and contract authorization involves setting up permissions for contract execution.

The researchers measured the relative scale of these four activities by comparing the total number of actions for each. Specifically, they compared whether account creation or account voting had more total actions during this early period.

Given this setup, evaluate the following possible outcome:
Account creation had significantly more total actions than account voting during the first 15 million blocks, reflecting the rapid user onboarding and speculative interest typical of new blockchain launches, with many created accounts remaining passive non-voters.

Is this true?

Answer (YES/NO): YES